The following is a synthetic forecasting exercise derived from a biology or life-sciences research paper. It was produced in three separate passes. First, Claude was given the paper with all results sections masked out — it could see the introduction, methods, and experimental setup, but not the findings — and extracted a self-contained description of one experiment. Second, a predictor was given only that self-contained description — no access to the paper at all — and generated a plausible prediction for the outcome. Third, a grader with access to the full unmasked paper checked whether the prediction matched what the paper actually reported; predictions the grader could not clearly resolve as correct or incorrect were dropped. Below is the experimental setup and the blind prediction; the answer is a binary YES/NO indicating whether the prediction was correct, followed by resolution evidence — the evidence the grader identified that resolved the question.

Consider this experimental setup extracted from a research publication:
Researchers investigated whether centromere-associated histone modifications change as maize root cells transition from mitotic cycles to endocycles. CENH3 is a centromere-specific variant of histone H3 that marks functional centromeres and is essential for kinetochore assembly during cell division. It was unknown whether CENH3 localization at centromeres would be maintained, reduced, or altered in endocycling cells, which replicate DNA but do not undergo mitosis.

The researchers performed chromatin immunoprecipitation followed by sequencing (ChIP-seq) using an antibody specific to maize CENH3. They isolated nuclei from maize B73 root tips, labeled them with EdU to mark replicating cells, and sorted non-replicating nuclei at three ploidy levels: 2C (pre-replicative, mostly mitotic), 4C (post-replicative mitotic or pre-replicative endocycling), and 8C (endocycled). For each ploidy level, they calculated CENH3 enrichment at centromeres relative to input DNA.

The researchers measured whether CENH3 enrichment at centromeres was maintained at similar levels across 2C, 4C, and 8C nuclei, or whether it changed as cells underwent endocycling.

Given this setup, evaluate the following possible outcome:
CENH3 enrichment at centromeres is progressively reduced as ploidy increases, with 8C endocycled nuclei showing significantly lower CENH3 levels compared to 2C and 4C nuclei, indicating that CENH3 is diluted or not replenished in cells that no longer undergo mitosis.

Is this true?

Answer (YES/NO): NO